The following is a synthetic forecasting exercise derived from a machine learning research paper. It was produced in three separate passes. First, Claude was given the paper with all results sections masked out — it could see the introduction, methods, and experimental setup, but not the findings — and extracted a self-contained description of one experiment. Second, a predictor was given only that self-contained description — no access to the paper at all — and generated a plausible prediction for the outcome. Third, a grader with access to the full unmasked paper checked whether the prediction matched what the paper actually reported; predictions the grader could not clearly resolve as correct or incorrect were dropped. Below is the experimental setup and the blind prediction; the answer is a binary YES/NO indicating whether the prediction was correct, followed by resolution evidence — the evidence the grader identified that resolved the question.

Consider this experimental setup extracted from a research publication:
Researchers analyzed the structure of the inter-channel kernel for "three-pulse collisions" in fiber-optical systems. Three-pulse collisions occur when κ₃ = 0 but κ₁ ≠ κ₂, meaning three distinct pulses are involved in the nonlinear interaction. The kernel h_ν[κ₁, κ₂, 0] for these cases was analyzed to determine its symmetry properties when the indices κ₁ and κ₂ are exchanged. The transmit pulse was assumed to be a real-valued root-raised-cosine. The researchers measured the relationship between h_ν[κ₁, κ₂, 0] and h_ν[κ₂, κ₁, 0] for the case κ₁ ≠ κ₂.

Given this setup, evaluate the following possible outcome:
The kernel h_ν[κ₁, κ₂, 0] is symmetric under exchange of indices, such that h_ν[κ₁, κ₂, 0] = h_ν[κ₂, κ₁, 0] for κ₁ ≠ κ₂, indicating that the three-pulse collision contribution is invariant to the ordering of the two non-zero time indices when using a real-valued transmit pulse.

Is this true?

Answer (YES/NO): NO